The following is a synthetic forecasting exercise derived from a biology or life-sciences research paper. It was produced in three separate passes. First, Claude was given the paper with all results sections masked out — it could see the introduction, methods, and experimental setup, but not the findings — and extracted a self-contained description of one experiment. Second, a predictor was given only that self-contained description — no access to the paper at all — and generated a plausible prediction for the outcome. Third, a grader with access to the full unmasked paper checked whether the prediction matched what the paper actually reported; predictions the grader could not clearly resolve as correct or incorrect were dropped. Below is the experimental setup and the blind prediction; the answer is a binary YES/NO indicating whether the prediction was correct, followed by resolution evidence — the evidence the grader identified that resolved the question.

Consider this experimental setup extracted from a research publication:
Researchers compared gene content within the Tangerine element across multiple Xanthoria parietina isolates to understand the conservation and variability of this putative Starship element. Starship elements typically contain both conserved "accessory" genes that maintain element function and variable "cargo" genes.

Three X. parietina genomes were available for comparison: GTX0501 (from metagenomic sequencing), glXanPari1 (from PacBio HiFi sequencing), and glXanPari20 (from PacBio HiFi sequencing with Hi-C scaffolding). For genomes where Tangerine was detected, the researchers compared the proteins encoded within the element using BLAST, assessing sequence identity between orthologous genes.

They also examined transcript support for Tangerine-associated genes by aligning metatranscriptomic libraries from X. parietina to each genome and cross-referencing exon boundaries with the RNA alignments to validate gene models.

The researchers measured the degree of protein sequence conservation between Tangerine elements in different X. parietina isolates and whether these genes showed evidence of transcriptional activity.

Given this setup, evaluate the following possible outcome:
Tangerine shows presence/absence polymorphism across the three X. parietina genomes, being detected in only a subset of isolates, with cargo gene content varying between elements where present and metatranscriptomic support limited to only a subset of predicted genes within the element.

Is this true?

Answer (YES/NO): NO